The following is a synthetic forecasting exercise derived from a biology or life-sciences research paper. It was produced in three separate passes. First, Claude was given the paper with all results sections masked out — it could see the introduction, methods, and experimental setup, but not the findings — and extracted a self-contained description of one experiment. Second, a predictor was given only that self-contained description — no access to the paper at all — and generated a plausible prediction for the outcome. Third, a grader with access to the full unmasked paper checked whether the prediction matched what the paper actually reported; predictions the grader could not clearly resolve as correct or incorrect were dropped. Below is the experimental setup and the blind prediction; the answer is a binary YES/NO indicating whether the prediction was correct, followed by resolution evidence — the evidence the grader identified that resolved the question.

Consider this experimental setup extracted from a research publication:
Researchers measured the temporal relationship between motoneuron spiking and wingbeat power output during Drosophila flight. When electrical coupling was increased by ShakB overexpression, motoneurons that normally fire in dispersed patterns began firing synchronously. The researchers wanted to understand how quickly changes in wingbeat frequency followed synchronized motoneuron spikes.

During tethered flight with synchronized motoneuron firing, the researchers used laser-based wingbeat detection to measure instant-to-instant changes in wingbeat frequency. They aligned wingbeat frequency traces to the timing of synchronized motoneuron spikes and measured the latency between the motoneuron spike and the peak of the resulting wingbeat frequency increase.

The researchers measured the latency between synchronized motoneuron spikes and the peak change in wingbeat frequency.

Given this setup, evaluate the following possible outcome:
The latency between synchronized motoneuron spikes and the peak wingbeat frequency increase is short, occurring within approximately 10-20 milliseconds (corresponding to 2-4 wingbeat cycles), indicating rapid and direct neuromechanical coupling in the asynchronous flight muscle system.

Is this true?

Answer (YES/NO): NO